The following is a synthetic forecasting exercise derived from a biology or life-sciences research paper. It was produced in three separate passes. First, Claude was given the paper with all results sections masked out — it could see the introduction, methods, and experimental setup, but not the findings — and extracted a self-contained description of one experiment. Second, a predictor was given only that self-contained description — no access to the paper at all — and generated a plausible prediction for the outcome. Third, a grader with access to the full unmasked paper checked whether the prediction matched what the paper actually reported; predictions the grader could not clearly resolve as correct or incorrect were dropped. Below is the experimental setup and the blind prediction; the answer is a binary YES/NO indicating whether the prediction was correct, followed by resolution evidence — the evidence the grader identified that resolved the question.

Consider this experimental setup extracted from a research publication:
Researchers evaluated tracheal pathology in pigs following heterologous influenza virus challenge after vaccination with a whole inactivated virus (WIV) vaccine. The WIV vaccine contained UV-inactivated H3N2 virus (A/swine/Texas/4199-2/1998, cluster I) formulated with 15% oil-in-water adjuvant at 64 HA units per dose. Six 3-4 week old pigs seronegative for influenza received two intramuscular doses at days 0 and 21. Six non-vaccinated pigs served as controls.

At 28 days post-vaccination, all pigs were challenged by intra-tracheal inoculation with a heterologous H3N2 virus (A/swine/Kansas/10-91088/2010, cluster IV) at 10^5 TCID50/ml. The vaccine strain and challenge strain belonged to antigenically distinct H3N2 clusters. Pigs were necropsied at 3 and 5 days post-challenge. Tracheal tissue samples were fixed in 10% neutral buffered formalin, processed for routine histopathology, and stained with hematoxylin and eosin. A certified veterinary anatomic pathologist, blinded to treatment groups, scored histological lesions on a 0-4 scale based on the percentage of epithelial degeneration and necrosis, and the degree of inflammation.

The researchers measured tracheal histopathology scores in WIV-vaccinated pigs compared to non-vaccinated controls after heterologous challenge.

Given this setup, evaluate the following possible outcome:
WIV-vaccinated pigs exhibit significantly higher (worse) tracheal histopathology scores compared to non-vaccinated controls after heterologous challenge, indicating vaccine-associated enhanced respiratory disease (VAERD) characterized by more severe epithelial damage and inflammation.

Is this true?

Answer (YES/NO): YES